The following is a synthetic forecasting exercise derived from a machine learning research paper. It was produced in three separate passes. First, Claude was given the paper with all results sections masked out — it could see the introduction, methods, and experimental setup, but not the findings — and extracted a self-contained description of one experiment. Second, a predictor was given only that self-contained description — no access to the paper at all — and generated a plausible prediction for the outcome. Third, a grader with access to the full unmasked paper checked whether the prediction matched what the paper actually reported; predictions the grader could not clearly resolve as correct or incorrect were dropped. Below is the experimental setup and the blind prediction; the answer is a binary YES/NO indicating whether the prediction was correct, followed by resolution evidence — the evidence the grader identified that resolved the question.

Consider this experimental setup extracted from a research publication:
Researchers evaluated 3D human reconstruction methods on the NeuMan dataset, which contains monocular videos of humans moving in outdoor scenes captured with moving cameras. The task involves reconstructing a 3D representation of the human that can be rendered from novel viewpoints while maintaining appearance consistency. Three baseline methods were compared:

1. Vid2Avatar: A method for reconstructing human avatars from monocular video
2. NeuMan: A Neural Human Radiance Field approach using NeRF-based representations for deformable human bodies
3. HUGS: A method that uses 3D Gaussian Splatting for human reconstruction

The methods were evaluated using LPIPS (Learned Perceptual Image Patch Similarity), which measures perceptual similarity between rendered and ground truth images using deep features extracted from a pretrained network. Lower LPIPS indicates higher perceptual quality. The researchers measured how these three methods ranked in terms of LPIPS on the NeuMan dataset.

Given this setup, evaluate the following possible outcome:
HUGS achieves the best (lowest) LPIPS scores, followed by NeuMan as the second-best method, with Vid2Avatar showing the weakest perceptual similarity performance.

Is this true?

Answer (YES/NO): YES